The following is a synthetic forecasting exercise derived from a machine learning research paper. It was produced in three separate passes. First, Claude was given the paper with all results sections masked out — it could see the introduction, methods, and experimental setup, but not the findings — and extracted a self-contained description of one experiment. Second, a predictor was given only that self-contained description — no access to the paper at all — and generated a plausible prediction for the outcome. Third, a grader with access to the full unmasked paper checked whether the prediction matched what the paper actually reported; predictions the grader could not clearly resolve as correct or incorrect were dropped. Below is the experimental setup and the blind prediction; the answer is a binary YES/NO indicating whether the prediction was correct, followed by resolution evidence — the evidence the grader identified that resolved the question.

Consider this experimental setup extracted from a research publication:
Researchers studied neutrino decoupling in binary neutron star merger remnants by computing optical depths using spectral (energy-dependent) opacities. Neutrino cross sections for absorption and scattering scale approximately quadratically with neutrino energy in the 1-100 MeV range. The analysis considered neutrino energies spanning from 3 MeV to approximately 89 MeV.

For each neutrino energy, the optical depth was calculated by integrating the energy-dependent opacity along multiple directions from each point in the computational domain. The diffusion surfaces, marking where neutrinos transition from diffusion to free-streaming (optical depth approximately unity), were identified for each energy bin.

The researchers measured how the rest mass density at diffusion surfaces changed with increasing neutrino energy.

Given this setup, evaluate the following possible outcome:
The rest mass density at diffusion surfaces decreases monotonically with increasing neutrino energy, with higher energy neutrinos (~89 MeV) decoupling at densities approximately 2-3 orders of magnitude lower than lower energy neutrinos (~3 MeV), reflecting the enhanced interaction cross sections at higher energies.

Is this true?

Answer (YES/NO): NO